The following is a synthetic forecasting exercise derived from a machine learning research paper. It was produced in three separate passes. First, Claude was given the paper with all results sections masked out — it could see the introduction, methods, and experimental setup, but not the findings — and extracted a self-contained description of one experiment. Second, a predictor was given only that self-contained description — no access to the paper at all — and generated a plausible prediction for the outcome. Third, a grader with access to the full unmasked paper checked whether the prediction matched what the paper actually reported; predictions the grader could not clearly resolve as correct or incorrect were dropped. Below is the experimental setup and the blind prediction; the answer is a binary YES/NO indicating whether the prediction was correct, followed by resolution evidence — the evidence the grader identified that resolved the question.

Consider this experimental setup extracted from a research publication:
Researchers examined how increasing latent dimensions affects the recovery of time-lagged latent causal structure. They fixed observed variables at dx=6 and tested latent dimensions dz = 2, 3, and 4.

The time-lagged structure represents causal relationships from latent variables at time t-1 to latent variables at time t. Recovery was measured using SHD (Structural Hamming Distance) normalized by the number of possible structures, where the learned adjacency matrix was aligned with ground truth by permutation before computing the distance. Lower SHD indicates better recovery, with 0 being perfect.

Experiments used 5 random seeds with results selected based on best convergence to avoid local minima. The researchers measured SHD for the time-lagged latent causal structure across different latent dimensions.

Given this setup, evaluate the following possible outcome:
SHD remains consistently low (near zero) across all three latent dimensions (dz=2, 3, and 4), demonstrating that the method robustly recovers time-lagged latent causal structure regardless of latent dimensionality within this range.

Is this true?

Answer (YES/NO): NO